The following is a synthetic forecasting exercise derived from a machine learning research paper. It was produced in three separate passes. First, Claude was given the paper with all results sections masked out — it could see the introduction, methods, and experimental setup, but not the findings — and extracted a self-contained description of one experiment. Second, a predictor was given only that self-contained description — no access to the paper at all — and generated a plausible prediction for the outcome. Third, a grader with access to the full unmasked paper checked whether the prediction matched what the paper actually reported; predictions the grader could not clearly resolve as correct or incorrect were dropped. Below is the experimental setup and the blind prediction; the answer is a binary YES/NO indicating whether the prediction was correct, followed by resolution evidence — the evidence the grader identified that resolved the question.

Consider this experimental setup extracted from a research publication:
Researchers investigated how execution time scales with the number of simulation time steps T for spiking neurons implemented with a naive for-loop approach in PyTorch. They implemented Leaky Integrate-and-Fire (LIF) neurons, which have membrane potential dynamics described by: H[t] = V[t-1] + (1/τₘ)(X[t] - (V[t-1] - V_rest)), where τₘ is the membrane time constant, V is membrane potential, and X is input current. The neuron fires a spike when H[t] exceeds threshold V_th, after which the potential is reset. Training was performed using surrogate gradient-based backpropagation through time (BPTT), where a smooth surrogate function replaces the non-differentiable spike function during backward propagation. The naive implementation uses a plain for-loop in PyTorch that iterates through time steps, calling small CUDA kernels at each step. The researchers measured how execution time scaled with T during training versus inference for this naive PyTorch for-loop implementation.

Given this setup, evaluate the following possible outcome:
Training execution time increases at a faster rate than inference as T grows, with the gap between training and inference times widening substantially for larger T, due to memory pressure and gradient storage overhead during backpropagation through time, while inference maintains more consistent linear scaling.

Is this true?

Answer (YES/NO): YES